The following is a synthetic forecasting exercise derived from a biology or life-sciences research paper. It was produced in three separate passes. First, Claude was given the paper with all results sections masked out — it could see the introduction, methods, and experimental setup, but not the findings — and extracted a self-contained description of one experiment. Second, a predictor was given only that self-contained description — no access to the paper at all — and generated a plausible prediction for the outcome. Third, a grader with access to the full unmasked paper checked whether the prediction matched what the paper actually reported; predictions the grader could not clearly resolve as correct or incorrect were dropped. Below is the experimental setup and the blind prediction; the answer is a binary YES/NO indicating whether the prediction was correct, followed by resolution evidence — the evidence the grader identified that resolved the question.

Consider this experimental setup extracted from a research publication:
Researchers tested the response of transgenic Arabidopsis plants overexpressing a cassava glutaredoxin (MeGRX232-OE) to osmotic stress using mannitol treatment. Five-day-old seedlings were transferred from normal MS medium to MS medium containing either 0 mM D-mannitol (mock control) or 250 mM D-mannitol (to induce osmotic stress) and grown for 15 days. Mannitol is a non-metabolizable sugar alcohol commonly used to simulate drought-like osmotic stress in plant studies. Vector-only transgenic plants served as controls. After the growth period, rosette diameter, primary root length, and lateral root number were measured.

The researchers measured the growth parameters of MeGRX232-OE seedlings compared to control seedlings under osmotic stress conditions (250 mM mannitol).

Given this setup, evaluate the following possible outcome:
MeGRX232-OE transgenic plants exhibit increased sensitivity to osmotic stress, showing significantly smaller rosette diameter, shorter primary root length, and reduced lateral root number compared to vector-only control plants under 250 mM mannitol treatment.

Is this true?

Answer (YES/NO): NO